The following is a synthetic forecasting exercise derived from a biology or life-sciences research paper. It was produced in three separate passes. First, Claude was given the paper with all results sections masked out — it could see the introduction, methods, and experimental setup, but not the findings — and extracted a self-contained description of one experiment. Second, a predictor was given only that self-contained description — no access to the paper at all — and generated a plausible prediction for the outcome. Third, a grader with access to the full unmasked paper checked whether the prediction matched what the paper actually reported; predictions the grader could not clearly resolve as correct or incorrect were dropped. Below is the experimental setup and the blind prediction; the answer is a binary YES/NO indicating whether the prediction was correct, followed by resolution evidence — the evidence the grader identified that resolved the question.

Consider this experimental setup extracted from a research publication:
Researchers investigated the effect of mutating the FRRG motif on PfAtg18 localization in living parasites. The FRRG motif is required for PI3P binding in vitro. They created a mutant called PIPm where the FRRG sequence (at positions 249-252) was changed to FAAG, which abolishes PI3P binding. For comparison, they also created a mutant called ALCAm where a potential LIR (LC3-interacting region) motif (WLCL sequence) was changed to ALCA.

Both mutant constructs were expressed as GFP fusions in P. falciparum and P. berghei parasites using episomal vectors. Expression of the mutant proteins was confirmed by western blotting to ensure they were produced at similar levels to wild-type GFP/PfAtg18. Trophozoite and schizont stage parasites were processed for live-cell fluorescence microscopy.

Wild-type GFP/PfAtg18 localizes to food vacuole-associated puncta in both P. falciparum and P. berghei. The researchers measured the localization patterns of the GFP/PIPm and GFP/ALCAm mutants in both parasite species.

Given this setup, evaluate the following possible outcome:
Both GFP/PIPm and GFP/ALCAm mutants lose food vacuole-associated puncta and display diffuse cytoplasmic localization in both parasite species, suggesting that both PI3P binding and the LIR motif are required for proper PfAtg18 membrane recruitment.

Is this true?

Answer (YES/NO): YES